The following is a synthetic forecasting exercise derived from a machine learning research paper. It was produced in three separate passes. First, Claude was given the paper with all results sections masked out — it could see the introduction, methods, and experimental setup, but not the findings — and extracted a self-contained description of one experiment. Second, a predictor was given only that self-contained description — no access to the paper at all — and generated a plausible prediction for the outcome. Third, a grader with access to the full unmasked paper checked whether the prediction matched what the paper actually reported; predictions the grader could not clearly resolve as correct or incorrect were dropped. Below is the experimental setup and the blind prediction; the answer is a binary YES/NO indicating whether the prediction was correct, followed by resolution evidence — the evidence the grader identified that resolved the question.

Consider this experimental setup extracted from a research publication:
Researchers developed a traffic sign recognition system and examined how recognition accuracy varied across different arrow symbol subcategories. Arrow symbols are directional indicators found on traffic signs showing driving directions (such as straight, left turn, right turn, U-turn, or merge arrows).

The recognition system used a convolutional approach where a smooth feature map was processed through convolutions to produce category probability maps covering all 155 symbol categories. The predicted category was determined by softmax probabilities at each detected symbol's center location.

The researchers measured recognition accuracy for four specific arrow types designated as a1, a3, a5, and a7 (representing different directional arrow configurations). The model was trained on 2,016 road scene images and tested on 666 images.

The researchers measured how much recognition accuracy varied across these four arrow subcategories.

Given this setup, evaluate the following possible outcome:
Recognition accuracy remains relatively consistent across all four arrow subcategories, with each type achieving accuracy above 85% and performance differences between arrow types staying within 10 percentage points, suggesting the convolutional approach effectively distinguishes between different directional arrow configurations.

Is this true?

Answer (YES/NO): NO